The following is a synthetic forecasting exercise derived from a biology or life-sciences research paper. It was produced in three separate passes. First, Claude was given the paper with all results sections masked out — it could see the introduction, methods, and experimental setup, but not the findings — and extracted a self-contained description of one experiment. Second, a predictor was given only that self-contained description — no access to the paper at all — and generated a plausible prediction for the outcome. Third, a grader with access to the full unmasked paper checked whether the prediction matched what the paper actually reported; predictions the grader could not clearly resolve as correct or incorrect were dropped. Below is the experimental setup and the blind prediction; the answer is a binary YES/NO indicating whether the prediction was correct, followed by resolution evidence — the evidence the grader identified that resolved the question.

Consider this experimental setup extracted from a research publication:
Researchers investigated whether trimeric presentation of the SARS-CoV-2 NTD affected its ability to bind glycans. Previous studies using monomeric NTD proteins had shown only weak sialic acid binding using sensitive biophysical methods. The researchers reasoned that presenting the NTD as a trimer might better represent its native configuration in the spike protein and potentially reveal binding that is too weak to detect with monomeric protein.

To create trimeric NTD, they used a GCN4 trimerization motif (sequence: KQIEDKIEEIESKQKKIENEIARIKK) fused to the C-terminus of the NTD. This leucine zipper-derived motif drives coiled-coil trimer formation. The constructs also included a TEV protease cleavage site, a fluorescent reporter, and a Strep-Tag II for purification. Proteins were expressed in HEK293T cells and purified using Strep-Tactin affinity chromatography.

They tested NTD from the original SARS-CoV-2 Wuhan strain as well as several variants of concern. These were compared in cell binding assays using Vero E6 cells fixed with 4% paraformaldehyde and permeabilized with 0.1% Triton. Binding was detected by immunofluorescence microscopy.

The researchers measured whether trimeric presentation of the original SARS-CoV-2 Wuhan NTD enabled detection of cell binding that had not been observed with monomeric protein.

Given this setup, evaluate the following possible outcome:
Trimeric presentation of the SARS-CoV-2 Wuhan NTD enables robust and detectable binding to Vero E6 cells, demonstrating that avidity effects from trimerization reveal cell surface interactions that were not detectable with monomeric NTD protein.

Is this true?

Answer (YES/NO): NO